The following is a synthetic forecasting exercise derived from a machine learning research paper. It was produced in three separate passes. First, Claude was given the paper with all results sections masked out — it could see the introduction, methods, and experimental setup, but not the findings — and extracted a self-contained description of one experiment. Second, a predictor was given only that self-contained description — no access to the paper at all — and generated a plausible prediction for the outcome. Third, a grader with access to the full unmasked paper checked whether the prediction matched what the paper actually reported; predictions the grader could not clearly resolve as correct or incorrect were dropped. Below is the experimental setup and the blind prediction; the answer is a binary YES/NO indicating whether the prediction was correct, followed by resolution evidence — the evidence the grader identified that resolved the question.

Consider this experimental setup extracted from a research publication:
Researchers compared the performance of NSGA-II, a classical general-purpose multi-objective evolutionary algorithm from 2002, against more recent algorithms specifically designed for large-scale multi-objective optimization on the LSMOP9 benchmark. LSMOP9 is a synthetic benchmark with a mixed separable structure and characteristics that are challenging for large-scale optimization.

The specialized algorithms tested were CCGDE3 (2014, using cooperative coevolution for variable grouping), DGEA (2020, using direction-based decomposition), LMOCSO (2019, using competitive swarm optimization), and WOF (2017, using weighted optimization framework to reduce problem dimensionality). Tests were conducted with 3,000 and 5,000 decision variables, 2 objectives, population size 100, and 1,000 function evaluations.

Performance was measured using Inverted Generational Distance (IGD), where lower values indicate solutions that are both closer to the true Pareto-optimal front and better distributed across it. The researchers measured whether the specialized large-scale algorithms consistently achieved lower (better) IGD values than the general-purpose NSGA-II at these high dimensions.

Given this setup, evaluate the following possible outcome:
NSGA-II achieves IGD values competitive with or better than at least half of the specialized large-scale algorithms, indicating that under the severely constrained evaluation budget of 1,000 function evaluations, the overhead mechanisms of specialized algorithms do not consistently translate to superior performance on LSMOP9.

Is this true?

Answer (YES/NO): NO